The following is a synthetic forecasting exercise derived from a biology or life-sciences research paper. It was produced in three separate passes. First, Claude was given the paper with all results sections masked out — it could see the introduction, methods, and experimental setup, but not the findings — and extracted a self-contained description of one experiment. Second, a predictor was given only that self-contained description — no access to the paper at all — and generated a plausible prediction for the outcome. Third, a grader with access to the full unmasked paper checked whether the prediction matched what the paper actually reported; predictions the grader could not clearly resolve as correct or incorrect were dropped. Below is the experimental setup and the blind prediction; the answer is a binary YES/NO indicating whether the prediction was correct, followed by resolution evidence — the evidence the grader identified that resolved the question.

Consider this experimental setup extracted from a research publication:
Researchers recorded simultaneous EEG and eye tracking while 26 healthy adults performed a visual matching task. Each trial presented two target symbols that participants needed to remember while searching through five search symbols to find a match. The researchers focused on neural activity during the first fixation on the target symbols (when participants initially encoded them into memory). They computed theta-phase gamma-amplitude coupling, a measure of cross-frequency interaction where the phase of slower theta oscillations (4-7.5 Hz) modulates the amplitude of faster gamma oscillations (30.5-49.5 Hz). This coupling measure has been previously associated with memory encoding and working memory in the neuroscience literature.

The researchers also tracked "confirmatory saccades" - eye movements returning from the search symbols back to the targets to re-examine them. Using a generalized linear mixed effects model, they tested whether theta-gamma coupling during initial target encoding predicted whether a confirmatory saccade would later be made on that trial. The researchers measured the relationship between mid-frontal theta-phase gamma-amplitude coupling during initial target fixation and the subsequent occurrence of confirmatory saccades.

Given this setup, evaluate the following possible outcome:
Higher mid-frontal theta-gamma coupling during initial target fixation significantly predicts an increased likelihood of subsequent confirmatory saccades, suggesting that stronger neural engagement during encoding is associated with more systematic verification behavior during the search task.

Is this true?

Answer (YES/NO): NO